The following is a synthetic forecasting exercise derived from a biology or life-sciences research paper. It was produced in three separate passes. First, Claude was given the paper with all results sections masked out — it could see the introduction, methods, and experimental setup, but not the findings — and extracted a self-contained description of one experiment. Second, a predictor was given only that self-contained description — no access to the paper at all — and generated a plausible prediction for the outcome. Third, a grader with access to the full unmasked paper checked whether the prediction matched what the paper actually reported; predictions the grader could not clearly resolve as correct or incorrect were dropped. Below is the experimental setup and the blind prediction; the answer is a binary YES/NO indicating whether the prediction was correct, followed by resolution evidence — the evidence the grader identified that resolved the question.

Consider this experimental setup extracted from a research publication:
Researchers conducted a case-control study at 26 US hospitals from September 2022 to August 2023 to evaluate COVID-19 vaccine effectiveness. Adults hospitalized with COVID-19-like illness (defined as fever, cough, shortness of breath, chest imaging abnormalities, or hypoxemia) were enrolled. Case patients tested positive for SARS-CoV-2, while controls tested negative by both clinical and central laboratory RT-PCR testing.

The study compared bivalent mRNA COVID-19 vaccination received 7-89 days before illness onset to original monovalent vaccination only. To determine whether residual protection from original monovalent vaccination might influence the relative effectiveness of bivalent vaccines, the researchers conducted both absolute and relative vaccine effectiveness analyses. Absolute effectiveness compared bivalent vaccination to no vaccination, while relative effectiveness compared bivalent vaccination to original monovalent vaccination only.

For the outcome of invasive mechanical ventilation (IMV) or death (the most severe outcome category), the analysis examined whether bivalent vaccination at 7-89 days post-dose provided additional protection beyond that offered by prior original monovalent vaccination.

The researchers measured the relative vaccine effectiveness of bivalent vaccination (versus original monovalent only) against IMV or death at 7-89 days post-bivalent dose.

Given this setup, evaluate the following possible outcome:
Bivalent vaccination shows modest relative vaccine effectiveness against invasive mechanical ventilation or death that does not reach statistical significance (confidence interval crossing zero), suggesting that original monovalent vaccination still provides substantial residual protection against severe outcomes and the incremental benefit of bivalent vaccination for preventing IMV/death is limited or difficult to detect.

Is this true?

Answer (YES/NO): YES